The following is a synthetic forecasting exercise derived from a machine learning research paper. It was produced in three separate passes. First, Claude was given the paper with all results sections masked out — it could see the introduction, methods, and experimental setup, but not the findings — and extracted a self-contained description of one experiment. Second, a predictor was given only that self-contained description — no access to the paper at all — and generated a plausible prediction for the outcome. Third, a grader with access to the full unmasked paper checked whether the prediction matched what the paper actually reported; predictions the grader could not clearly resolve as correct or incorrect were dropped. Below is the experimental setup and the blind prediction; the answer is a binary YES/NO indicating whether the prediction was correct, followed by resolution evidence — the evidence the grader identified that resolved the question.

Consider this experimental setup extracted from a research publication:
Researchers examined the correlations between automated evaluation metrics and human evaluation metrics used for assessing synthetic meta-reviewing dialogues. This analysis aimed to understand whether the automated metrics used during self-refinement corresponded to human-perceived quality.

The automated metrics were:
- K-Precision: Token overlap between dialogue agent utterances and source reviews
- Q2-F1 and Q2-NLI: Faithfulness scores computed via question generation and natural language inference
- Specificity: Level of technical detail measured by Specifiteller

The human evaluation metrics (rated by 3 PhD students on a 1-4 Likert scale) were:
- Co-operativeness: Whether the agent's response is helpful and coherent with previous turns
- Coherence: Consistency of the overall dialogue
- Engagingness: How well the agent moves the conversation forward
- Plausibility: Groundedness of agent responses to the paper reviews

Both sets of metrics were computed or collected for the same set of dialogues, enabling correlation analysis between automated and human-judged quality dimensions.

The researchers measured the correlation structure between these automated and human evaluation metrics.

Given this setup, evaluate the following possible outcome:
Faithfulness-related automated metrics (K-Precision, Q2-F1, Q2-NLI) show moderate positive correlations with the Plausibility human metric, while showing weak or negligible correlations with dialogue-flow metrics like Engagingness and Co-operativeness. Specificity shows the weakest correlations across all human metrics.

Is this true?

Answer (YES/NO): NO